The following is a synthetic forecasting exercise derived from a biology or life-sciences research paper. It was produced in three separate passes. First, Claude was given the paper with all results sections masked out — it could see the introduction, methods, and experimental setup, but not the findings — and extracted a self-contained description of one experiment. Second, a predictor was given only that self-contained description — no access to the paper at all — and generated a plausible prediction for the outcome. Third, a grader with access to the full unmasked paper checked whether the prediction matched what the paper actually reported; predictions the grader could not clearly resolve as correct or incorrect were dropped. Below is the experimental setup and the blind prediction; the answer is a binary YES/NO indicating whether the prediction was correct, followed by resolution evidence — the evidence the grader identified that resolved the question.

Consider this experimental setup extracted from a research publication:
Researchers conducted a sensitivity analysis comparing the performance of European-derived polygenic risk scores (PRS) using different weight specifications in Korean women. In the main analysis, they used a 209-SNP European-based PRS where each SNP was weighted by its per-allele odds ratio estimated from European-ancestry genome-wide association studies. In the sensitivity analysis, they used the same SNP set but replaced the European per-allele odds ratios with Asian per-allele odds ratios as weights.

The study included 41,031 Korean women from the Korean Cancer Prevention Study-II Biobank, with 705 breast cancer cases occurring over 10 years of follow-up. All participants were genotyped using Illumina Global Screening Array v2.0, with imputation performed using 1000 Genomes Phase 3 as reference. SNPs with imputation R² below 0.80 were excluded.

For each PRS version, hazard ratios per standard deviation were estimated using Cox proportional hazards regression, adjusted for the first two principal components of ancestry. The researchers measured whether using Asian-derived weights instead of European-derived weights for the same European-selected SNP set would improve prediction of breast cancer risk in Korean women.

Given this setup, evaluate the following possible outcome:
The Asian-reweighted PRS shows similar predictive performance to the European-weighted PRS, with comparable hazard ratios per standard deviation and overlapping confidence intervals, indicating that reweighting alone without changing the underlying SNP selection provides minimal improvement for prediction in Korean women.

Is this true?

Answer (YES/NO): YES